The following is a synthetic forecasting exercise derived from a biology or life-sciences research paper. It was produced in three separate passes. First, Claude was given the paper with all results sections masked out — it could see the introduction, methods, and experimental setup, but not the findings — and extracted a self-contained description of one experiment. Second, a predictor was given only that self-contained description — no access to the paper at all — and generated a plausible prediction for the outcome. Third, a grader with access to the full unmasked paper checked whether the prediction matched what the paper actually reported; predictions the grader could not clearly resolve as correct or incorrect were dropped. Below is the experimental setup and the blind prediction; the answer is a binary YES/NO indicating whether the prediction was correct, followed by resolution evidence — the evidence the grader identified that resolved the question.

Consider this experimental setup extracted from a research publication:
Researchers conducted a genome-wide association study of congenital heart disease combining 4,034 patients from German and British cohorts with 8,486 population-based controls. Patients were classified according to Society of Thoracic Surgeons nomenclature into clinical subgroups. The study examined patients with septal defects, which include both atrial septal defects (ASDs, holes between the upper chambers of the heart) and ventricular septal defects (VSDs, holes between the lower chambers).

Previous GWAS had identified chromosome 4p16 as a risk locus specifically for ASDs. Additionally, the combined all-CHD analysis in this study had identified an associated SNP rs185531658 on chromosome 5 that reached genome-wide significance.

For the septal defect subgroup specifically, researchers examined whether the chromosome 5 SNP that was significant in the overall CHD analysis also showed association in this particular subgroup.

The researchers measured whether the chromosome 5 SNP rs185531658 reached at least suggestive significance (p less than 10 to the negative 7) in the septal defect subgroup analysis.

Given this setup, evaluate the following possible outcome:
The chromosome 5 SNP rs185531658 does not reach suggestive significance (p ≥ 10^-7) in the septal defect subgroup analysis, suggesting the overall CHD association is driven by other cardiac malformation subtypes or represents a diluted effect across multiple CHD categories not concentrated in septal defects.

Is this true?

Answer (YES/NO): NO